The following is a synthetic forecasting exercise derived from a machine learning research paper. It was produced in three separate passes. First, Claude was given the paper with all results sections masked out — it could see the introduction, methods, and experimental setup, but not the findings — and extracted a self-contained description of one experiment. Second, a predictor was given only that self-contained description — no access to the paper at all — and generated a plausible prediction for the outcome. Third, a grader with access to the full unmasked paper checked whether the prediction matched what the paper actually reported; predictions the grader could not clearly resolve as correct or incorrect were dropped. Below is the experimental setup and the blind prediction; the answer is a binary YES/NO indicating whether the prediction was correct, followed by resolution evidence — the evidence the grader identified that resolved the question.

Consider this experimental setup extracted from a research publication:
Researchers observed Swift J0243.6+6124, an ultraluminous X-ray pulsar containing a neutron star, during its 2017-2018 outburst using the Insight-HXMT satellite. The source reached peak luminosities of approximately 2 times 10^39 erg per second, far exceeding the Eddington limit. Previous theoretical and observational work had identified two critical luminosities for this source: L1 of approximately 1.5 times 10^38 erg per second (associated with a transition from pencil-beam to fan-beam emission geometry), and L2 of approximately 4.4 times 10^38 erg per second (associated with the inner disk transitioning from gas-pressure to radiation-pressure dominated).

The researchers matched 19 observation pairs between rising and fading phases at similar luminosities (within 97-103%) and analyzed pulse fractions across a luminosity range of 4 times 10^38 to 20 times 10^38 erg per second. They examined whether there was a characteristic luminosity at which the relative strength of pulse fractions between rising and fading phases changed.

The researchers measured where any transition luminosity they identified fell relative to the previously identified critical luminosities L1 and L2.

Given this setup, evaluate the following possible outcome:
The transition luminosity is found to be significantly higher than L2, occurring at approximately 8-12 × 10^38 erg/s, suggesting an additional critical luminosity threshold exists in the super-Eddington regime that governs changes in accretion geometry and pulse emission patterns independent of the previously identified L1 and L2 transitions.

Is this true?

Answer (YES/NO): NO